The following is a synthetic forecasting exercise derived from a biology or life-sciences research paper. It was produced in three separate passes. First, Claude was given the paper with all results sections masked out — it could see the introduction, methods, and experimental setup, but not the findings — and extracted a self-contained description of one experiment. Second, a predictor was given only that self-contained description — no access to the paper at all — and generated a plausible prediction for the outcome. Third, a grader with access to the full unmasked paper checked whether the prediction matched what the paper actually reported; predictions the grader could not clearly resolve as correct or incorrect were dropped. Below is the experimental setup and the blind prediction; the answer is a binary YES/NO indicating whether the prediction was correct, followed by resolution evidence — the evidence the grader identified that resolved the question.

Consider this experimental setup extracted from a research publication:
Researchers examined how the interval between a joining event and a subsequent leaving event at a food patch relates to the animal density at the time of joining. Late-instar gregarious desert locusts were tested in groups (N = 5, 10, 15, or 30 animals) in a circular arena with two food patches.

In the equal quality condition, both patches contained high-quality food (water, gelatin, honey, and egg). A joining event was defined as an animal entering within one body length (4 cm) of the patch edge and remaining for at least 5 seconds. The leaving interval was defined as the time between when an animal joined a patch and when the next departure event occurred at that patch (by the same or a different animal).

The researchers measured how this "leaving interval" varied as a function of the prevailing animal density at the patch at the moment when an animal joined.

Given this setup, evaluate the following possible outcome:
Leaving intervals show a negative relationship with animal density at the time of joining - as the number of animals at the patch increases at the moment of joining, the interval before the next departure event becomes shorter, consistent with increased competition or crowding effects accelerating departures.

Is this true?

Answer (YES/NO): YES